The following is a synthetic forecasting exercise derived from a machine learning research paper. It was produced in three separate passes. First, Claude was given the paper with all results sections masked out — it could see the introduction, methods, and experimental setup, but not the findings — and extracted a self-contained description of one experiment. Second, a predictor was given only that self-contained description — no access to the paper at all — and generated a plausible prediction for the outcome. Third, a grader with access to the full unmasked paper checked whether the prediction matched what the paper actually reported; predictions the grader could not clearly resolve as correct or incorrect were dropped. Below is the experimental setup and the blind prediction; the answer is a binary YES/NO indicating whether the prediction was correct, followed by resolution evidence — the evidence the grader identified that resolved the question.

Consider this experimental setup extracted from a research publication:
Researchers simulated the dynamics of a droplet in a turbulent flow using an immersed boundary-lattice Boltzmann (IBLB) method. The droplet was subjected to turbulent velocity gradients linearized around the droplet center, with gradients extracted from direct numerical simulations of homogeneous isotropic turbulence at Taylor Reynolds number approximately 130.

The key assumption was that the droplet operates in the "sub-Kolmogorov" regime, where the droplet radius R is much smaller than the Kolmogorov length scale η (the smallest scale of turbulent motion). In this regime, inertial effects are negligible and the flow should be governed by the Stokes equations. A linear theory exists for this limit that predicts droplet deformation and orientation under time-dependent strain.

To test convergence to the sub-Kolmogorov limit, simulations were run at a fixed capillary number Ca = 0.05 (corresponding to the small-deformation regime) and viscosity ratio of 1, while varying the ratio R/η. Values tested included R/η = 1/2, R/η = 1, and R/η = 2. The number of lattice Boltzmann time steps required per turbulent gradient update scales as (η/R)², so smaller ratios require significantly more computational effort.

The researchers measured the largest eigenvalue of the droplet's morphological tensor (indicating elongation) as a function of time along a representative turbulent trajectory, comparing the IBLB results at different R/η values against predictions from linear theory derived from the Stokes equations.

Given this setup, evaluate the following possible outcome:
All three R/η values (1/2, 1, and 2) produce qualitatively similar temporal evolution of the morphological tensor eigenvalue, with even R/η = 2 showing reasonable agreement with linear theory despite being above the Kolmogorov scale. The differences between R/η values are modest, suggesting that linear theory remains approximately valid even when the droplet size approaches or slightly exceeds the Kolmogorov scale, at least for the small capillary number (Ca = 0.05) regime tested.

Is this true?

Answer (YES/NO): NO